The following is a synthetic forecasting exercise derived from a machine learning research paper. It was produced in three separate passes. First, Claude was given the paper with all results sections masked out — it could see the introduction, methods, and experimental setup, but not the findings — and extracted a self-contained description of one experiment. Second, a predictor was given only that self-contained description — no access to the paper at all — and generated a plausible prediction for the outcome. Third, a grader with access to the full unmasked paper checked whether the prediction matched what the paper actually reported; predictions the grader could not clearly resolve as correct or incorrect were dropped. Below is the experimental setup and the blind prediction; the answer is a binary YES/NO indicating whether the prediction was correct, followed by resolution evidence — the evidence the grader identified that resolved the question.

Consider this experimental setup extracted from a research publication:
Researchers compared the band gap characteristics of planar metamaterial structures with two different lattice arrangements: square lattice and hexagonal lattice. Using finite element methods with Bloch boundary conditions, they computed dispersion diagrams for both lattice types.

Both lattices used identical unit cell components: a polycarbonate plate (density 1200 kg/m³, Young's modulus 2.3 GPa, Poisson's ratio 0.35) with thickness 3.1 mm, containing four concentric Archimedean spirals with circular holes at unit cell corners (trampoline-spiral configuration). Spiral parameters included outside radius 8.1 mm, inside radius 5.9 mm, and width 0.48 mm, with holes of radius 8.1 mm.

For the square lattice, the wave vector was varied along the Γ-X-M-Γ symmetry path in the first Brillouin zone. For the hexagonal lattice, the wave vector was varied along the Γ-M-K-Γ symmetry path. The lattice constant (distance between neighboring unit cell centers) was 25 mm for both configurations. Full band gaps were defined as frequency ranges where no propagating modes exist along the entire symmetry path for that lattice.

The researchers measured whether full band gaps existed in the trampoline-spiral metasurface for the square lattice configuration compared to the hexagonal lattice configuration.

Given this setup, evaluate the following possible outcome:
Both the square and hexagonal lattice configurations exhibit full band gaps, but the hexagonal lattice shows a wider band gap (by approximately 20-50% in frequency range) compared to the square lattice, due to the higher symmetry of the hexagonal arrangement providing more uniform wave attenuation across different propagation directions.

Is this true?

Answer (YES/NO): NO